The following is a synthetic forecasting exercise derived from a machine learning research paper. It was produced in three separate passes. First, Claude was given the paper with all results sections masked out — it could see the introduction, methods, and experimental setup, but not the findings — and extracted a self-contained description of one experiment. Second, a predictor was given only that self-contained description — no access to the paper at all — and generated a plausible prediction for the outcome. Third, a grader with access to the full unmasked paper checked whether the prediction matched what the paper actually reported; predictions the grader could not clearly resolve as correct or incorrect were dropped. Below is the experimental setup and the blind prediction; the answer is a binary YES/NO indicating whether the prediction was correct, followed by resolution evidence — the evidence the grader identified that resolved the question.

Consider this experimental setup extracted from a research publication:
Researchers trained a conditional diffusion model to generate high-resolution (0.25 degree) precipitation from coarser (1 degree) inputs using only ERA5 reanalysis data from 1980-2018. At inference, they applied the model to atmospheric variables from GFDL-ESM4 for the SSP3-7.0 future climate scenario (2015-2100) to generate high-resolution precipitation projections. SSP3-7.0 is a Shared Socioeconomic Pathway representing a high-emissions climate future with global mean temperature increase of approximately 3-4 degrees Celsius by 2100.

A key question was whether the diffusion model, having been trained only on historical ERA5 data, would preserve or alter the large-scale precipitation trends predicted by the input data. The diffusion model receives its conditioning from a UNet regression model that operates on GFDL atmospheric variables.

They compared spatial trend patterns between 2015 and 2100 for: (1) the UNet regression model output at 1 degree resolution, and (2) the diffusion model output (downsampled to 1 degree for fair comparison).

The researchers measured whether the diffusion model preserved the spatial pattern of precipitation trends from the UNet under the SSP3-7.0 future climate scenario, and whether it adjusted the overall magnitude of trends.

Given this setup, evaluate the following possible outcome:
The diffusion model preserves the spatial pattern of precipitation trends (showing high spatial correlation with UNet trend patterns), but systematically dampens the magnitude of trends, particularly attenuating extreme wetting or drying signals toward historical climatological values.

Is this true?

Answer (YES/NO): NO